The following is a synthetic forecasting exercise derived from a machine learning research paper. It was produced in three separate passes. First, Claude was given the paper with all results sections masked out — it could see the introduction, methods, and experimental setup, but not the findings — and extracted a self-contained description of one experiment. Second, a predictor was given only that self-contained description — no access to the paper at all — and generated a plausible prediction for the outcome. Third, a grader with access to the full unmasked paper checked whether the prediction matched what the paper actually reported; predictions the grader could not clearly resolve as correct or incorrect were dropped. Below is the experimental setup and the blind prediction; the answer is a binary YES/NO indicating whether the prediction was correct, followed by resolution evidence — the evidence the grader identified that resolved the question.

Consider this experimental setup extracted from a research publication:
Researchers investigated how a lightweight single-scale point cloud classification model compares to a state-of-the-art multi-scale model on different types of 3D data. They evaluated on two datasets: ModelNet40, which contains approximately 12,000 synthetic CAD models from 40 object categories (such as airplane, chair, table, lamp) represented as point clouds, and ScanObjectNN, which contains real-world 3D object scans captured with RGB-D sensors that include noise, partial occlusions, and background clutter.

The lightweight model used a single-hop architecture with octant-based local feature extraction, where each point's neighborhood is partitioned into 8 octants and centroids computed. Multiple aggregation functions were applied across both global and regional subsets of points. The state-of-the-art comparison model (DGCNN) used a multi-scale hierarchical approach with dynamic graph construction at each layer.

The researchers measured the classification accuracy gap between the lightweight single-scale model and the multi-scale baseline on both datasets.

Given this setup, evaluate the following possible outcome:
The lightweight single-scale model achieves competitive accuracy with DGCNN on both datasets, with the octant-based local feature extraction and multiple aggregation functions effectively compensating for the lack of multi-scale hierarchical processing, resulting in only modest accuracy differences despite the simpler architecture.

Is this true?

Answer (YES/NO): NO